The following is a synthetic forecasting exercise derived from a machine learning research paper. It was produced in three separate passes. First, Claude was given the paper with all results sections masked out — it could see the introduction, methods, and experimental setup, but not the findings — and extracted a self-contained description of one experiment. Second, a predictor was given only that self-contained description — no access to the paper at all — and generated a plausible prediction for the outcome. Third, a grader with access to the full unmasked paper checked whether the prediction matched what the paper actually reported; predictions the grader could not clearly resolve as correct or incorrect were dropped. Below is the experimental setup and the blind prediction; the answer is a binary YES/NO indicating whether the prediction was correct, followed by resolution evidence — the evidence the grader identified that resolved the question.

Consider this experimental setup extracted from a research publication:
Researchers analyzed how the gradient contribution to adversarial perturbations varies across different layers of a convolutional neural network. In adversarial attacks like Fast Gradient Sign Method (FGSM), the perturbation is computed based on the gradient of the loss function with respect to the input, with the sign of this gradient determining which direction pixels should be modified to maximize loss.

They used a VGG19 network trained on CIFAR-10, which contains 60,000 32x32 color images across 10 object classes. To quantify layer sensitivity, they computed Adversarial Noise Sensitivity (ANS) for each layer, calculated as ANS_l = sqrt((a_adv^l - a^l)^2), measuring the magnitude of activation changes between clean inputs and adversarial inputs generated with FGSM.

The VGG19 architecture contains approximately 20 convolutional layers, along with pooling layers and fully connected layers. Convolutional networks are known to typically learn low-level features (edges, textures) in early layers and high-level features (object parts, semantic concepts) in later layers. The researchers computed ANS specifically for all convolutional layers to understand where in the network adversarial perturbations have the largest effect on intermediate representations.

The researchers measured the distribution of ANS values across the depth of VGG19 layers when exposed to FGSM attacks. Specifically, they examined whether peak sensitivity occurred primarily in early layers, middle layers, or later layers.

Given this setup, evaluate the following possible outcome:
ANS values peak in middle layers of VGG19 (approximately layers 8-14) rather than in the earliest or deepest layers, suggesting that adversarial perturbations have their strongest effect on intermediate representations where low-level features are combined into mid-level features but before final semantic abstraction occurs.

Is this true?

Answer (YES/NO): NO